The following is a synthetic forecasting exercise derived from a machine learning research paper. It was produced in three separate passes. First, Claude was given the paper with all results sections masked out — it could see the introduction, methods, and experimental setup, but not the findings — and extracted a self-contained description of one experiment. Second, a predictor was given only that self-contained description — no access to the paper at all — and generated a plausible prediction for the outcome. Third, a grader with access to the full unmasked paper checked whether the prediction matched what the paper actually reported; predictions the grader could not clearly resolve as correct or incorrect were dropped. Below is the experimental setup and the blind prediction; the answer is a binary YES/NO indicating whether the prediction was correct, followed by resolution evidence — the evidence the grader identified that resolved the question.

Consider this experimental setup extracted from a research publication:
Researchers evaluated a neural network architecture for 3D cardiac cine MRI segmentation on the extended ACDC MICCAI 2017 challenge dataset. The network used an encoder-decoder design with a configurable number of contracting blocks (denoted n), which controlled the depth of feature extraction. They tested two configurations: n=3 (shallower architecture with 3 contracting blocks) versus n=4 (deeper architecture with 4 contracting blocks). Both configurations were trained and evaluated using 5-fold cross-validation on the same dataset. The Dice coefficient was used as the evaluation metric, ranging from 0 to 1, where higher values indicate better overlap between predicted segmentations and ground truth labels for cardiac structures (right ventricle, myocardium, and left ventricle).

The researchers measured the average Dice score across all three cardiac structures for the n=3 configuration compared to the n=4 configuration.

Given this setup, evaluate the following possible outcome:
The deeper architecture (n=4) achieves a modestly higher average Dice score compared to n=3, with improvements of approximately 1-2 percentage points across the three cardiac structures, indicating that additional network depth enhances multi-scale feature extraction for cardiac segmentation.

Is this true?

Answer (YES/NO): YES